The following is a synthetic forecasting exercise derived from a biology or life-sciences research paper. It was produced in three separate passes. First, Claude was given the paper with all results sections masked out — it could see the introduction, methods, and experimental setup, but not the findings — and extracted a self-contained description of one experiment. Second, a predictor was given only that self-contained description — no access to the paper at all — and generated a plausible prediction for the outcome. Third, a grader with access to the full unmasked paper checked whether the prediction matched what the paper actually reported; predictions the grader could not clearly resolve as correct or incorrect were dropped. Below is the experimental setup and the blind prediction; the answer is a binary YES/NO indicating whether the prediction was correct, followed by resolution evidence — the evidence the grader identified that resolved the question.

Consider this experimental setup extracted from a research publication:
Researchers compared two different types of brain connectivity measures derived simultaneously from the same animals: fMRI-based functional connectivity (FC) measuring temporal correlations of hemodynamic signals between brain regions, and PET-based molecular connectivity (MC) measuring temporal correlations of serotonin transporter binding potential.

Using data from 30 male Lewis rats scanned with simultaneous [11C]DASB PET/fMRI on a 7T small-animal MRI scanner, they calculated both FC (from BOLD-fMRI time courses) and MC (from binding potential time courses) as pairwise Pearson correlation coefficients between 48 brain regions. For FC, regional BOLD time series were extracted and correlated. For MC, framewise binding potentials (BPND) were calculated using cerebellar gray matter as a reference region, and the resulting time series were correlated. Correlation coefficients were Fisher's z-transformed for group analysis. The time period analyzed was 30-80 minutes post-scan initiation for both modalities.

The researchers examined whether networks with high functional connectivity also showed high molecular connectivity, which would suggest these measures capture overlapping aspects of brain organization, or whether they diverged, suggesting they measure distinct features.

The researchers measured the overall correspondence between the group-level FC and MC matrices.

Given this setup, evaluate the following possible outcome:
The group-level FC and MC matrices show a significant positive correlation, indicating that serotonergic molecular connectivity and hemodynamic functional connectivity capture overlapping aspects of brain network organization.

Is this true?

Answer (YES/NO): YES